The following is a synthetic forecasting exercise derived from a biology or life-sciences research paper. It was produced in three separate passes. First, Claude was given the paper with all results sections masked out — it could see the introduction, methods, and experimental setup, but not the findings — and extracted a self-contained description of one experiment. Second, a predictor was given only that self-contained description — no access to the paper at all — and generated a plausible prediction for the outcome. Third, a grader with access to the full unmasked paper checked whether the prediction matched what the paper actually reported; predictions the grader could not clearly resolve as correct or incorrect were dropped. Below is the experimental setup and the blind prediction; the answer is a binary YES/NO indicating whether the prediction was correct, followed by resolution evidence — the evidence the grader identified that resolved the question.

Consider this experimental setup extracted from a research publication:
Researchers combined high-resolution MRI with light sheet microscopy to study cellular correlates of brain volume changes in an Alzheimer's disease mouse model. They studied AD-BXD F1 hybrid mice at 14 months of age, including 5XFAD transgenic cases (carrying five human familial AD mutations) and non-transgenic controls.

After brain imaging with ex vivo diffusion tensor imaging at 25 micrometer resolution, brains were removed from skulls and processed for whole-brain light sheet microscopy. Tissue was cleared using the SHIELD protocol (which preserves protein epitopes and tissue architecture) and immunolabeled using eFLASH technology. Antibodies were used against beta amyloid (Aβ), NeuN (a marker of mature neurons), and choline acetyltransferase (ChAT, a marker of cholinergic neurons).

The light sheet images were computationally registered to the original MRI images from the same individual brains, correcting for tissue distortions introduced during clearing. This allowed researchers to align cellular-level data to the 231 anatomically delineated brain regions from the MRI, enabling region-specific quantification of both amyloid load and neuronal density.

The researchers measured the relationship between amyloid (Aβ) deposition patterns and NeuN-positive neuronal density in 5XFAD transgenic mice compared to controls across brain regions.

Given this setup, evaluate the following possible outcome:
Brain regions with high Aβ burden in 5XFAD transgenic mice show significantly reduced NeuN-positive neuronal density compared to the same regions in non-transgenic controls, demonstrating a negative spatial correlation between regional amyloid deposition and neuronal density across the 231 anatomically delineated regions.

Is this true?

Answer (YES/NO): NO